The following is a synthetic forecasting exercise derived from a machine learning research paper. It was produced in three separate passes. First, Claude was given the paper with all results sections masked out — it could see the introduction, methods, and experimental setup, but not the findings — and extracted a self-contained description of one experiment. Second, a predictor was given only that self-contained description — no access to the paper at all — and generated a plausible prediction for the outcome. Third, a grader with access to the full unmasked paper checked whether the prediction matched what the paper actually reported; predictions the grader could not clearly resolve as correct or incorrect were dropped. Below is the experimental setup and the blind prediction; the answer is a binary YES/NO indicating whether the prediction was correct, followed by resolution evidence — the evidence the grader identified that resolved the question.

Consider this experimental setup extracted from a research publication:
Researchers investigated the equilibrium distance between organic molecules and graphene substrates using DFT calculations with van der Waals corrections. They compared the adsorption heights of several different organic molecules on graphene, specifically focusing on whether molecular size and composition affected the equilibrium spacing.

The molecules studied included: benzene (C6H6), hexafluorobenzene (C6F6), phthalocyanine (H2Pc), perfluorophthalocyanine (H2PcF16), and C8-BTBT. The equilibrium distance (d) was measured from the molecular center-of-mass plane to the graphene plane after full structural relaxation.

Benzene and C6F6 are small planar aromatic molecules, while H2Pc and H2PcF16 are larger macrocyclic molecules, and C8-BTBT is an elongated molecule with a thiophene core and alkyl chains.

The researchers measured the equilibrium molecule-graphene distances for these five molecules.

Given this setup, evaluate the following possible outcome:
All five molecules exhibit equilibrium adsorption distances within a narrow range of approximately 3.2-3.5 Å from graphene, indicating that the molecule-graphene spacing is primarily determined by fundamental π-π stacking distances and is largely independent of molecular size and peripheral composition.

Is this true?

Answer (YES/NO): NO